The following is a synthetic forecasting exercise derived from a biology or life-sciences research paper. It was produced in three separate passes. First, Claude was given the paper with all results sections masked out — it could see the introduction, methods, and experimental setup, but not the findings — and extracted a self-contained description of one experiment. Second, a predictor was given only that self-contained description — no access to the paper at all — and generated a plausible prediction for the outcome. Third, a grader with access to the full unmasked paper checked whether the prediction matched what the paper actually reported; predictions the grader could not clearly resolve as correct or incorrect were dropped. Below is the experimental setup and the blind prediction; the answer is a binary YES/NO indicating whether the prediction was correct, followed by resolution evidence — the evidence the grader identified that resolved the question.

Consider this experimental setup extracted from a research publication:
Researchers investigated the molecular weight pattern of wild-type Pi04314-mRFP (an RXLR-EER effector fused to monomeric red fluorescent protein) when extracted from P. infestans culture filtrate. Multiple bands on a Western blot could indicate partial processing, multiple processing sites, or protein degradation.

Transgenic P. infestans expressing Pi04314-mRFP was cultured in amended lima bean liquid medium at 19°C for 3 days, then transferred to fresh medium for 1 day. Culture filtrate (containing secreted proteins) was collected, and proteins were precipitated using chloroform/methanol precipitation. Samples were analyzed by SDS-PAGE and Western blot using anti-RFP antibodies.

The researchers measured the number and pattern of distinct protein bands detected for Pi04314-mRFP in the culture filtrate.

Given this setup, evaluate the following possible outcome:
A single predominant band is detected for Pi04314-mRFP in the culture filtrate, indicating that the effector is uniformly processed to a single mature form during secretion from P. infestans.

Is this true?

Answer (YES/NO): NO